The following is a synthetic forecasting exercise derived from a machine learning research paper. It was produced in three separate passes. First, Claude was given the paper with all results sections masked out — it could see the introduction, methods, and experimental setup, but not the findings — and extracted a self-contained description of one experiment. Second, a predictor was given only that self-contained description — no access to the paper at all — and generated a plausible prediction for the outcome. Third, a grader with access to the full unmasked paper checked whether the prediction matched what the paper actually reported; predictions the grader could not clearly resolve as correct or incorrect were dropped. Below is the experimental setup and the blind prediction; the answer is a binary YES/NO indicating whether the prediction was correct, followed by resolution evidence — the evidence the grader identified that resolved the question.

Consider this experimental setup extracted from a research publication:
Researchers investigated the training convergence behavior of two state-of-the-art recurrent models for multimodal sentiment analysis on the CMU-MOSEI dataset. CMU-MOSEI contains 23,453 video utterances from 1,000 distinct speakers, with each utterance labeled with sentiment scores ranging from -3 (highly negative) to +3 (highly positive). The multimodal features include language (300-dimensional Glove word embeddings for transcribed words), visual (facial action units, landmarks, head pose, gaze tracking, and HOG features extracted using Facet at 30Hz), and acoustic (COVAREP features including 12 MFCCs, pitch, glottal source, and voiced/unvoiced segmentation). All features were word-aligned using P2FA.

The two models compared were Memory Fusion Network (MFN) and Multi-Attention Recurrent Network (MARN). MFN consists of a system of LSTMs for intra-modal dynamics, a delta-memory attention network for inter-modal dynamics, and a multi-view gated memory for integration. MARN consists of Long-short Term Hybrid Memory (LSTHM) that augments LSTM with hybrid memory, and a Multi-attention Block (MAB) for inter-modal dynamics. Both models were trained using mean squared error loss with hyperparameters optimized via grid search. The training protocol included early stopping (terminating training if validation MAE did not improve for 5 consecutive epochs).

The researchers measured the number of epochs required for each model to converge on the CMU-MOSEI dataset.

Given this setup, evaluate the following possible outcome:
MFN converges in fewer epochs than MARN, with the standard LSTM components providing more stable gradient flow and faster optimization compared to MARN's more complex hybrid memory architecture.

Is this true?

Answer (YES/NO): YES